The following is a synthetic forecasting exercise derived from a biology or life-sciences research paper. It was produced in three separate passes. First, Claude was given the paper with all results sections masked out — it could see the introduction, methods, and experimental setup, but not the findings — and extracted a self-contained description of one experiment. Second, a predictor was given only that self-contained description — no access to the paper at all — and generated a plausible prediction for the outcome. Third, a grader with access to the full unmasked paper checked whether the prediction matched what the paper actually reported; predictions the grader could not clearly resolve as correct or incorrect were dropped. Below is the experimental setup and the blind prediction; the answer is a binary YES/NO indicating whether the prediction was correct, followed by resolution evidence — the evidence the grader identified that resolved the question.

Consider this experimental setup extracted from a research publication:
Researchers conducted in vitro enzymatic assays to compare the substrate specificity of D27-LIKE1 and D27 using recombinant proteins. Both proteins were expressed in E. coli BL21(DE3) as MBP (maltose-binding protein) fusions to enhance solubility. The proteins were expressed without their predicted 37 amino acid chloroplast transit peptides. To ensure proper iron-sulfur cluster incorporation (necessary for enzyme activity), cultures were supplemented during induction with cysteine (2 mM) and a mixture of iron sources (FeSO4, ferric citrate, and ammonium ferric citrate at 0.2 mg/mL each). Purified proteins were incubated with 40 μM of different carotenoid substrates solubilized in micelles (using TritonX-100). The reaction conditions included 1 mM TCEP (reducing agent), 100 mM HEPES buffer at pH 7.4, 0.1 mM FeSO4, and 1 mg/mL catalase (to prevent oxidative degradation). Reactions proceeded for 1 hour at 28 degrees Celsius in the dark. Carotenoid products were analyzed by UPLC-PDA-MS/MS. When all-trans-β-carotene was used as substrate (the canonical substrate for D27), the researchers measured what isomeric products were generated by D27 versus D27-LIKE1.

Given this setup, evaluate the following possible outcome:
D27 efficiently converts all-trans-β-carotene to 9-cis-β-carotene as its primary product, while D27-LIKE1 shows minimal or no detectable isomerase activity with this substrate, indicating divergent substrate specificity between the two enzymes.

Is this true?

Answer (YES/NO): NO